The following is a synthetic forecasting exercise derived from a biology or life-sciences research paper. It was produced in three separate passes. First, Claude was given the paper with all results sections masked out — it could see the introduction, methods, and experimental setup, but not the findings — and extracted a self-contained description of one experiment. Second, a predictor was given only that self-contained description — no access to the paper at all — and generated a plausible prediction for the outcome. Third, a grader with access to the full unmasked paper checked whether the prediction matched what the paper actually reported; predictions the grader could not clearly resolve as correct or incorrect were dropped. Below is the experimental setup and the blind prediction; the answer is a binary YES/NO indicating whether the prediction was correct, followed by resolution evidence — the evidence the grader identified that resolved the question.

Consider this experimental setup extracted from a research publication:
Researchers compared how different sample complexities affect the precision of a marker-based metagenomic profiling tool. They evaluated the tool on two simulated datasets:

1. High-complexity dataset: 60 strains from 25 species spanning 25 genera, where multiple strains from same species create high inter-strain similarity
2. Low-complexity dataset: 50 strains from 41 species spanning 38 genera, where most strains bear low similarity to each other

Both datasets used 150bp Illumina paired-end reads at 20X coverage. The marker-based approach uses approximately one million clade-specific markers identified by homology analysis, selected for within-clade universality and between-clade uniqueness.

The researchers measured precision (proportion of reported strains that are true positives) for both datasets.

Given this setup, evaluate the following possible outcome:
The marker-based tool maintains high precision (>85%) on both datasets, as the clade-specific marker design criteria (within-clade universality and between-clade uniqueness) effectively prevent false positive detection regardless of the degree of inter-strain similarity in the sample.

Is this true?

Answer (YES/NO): NO